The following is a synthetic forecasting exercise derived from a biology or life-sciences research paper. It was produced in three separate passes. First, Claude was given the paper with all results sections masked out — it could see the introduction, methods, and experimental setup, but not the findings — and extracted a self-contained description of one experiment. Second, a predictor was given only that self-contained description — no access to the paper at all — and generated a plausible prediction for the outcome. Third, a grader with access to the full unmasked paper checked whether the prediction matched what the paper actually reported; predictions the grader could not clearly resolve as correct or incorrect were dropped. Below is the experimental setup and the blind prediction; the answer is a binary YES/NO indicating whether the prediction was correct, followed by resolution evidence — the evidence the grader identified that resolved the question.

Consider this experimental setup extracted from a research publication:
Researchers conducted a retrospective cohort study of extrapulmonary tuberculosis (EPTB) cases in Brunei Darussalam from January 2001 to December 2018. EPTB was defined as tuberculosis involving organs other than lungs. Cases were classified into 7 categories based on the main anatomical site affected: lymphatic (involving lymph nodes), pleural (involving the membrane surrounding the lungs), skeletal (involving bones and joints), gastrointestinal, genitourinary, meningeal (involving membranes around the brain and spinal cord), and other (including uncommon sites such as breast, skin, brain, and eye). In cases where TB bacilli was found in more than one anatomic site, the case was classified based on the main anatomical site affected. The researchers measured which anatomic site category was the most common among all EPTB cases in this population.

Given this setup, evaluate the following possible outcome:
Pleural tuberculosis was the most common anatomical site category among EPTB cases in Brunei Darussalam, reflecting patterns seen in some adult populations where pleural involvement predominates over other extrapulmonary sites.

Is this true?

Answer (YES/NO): NO